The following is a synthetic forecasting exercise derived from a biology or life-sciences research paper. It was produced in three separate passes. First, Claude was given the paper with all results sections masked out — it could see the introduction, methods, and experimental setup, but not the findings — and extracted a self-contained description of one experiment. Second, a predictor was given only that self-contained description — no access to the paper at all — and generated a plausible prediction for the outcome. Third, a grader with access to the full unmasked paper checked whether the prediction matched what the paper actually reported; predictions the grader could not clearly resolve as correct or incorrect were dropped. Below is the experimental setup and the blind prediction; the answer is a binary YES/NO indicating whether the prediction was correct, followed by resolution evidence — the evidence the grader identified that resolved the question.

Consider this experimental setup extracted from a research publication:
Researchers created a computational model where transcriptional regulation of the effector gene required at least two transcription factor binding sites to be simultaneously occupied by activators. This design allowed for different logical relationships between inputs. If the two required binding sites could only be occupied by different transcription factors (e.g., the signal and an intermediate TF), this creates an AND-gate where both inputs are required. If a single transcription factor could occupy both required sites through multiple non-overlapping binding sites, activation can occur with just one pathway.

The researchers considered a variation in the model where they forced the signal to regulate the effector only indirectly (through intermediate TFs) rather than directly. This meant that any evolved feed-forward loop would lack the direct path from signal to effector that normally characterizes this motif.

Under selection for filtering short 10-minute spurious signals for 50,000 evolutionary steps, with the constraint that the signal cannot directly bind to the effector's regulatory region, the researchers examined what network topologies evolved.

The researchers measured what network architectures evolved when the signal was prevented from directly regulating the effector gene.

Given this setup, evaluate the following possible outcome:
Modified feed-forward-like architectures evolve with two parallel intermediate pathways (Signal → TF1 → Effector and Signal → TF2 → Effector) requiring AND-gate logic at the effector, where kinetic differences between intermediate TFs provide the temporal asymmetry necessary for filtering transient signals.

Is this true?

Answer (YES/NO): YES